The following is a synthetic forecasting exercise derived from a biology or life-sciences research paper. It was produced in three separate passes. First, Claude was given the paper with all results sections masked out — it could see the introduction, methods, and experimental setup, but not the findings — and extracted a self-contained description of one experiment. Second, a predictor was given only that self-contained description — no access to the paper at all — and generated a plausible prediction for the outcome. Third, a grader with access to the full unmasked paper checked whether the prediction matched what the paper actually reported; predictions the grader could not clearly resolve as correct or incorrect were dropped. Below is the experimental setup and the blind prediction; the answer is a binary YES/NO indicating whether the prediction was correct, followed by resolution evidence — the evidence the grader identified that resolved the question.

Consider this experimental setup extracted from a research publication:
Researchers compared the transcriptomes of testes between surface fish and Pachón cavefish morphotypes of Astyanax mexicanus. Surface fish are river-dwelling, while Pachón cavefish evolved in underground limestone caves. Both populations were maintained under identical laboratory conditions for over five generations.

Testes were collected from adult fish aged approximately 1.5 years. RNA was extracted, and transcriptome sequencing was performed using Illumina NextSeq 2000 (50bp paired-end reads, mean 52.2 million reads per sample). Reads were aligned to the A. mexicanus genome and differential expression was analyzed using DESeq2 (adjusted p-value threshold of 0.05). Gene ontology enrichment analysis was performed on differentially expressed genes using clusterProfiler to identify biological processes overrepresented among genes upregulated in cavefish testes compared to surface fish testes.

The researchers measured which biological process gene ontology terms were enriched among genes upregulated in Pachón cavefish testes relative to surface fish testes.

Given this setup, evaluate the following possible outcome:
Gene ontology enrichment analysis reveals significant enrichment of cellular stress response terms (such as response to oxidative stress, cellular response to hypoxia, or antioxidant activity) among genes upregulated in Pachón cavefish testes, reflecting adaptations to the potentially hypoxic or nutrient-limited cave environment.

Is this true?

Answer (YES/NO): NO